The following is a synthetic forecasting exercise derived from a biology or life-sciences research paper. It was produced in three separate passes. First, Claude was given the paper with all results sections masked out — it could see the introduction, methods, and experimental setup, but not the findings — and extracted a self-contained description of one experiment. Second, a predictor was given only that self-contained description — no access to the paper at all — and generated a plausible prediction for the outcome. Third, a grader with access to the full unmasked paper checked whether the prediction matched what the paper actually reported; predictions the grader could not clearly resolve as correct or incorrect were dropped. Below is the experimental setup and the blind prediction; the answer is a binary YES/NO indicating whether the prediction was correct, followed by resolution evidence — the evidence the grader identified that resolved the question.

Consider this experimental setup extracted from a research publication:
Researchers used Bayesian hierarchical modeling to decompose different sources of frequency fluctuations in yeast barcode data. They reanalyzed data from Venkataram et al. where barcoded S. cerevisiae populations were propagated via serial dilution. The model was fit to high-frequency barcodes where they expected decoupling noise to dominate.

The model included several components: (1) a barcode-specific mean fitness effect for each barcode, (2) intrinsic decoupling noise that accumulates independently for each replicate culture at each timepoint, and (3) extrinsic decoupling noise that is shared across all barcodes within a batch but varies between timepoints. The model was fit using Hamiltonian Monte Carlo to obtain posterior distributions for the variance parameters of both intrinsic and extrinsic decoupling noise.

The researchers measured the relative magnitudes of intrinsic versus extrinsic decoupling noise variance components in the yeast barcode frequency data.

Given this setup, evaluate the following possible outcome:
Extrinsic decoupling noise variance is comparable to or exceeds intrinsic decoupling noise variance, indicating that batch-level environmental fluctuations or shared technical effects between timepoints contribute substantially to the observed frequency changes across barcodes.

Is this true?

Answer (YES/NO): YES